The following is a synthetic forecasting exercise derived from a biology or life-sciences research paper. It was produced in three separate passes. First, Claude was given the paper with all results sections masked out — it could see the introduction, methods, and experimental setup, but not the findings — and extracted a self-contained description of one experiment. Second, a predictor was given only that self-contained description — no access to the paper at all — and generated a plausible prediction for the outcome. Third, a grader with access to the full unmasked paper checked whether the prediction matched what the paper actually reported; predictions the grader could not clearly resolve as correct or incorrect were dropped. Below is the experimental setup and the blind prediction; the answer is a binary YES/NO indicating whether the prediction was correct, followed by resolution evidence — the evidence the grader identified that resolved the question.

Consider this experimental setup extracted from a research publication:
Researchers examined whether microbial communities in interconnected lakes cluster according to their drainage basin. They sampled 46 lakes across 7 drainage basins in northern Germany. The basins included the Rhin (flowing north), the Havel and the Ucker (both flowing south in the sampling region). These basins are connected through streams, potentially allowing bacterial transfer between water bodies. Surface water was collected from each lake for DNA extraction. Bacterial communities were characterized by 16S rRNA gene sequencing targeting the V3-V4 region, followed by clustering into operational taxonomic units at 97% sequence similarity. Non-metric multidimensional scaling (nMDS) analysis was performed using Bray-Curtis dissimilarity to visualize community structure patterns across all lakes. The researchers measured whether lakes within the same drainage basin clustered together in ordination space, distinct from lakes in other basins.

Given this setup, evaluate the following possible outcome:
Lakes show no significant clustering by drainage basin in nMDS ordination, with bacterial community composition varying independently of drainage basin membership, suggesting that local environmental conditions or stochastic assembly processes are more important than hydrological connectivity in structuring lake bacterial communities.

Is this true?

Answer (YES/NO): YES